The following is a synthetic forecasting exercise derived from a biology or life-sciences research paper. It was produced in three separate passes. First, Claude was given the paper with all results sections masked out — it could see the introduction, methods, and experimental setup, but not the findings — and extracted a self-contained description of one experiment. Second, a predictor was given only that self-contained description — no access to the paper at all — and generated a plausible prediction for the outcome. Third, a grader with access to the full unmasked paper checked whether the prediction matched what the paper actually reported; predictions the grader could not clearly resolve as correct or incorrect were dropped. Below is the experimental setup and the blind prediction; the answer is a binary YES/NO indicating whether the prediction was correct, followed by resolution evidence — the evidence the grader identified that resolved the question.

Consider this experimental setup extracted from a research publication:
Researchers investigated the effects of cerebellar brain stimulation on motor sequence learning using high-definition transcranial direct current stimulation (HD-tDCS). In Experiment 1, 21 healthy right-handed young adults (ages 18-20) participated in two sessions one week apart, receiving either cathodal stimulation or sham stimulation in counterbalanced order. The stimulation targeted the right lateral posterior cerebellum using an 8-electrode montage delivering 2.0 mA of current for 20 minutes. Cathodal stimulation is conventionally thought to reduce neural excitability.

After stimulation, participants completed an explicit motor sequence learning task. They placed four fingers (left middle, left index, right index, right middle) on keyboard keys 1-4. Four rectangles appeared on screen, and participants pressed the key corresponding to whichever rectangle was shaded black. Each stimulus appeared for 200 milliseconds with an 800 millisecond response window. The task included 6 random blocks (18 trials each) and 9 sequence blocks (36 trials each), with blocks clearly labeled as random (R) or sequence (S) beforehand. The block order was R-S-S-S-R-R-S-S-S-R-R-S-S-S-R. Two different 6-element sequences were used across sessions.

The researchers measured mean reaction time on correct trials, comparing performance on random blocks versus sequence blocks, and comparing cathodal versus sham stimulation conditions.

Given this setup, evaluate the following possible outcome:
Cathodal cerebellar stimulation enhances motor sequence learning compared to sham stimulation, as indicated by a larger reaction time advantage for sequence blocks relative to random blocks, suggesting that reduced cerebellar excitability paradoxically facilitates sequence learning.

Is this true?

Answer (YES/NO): NO